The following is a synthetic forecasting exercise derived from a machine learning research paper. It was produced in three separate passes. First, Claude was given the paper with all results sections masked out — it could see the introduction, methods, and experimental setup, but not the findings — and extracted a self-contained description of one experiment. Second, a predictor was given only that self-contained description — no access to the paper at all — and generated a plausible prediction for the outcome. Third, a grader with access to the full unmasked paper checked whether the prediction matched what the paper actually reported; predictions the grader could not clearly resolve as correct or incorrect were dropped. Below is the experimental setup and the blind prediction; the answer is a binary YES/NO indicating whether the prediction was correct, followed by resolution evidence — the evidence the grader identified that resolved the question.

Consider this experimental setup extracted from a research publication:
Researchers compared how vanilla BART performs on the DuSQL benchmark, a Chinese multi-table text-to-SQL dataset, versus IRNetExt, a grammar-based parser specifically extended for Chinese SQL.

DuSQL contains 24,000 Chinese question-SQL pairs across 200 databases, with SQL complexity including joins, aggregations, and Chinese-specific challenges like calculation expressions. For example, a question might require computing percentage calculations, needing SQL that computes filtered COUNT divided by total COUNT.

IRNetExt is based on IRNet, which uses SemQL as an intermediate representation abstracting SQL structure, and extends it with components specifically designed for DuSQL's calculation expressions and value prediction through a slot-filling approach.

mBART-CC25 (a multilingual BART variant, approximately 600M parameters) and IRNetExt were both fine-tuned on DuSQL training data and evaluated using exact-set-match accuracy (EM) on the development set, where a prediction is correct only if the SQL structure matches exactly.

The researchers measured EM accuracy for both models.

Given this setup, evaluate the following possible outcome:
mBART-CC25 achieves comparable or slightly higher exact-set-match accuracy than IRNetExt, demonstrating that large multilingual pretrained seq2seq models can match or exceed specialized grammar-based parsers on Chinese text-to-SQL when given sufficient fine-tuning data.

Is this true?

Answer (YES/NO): NO